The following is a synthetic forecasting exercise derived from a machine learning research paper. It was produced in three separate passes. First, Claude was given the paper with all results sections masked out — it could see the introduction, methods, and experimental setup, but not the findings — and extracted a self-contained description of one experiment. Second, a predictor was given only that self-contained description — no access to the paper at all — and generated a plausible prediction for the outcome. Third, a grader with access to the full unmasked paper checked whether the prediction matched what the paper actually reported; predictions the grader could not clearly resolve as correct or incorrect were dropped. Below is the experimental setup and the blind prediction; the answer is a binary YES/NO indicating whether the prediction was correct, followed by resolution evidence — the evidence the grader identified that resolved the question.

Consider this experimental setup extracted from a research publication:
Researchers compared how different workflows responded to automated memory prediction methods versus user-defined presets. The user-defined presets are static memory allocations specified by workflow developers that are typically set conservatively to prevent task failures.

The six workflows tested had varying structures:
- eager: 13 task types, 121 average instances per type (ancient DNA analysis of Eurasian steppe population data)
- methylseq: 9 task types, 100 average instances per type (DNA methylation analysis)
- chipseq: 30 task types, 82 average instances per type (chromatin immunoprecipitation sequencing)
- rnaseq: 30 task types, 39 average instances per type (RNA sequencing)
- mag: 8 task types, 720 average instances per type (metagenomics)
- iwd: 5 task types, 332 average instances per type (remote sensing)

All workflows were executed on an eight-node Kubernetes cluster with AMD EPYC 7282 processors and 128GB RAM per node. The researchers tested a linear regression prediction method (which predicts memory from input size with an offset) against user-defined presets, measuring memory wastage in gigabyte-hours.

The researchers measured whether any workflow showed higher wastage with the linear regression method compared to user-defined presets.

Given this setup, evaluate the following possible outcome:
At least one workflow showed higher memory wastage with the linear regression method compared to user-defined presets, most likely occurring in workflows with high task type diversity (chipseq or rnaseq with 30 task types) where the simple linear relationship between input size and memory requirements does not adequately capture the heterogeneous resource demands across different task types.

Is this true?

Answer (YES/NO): NO